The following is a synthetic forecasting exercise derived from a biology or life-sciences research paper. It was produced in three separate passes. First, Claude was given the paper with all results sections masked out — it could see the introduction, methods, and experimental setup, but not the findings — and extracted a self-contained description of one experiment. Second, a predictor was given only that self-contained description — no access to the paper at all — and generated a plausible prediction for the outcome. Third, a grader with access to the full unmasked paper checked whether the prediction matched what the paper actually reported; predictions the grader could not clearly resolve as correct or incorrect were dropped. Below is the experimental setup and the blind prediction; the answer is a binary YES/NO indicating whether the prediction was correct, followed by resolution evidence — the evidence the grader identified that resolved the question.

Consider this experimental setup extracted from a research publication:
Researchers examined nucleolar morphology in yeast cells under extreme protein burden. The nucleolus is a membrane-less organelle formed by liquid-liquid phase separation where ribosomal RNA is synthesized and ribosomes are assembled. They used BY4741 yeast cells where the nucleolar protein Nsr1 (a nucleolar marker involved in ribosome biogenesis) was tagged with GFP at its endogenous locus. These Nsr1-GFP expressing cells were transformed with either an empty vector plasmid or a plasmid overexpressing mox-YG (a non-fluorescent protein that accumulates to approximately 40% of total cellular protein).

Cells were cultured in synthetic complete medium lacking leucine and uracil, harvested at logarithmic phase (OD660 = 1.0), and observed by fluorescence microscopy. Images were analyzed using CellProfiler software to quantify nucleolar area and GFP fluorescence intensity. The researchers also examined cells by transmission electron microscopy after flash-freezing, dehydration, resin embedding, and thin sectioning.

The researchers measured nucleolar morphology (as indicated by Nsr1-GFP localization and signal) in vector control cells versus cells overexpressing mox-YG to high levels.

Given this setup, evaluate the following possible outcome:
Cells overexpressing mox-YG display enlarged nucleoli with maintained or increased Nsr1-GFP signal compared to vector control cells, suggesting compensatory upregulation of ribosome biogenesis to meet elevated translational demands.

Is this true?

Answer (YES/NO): NO